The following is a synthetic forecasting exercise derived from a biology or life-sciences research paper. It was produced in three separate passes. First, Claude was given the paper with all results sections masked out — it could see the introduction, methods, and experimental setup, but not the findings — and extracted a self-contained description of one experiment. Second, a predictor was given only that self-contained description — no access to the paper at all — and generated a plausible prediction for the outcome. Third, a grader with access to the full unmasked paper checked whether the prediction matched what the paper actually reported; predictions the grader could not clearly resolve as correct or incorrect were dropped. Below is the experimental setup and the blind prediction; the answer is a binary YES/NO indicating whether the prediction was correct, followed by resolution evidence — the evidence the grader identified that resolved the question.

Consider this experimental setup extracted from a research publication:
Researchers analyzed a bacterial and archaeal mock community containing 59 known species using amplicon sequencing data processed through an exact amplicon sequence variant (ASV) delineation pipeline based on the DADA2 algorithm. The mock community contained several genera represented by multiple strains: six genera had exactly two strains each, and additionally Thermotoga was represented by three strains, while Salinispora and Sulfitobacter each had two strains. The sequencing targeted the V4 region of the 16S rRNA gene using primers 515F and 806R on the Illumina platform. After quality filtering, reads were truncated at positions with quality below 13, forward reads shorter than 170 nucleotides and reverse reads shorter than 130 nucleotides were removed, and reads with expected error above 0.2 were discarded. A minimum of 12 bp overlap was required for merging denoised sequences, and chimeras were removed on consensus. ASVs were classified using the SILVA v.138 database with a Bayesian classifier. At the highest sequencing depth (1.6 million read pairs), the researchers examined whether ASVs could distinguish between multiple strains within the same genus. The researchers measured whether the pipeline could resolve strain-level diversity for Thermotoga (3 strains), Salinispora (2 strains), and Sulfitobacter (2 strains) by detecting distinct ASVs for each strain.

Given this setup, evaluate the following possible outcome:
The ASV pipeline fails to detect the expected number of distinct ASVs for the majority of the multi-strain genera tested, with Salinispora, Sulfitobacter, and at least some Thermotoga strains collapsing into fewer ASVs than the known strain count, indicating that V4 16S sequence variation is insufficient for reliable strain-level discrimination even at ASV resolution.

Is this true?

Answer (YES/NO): NO